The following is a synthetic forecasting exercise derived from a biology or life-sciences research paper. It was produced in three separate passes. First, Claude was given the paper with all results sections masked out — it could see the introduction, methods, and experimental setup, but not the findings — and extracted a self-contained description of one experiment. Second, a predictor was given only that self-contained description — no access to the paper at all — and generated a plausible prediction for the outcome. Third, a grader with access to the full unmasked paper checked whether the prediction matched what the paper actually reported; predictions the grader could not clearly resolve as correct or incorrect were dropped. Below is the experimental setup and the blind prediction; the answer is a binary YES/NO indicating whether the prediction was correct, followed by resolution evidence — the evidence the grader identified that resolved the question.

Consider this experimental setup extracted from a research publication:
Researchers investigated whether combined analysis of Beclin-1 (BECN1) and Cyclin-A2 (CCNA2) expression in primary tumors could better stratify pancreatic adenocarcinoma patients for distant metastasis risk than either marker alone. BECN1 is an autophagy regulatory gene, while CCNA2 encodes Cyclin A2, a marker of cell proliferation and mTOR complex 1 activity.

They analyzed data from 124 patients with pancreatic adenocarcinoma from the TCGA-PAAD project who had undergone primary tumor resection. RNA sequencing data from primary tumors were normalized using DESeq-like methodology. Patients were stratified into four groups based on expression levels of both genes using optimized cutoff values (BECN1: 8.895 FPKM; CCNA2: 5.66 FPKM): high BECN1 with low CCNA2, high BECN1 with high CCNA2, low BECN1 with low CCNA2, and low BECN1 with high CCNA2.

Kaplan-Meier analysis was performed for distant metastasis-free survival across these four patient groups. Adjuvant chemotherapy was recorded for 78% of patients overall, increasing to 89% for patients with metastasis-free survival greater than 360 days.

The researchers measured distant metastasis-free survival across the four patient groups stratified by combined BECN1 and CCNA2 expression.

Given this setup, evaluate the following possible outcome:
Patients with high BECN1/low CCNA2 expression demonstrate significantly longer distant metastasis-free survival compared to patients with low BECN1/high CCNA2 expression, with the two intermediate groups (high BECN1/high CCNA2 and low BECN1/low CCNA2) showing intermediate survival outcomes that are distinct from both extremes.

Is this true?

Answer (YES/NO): NO